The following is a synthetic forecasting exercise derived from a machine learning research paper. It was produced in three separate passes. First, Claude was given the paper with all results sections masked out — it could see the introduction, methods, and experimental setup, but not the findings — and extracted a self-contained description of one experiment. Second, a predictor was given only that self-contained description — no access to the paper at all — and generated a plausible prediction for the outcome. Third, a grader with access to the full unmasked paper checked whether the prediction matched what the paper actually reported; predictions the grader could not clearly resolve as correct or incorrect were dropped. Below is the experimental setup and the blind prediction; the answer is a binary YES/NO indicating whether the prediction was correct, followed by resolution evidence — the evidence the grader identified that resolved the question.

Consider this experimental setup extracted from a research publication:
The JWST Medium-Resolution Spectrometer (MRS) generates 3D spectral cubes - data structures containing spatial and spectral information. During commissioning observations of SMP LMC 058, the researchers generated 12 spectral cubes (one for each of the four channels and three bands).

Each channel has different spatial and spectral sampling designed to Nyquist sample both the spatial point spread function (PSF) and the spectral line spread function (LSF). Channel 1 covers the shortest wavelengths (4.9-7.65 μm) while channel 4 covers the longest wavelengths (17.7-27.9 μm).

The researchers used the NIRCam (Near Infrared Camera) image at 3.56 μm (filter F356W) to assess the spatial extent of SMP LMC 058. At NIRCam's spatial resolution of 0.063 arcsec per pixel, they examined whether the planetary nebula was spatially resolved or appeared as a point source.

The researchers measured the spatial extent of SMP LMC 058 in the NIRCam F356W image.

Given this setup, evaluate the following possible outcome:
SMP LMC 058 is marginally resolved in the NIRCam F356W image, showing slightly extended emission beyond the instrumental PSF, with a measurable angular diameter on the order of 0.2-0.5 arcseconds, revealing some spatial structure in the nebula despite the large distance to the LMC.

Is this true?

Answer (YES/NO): NO